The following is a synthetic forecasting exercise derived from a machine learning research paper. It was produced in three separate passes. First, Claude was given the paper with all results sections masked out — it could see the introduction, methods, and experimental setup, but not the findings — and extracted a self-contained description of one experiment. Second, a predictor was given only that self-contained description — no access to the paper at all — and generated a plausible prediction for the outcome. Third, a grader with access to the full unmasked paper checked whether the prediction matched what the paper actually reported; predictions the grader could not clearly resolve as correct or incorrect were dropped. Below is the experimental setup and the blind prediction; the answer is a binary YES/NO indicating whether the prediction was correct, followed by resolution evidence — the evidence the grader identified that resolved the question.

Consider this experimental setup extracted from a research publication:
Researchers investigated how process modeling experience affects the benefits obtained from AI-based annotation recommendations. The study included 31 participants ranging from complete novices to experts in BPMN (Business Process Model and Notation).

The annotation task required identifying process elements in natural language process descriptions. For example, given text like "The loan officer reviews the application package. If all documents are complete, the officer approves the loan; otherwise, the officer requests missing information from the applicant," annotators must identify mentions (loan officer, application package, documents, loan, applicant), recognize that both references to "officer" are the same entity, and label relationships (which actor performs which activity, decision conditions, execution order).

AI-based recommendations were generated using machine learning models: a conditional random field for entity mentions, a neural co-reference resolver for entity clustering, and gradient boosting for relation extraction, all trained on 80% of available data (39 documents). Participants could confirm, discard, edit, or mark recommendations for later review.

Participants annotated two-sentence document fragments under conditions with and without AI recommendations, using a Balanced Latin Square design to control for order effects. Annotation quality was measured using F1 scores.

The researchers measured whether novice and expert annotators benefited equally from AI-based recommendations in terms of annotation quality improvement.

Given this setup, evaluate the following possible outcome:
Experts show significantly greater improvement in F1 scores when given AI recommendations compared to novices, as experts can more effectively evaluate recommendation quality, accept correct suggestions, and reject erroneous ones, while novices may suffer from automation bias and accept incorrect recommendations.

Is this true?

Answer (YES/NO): NO